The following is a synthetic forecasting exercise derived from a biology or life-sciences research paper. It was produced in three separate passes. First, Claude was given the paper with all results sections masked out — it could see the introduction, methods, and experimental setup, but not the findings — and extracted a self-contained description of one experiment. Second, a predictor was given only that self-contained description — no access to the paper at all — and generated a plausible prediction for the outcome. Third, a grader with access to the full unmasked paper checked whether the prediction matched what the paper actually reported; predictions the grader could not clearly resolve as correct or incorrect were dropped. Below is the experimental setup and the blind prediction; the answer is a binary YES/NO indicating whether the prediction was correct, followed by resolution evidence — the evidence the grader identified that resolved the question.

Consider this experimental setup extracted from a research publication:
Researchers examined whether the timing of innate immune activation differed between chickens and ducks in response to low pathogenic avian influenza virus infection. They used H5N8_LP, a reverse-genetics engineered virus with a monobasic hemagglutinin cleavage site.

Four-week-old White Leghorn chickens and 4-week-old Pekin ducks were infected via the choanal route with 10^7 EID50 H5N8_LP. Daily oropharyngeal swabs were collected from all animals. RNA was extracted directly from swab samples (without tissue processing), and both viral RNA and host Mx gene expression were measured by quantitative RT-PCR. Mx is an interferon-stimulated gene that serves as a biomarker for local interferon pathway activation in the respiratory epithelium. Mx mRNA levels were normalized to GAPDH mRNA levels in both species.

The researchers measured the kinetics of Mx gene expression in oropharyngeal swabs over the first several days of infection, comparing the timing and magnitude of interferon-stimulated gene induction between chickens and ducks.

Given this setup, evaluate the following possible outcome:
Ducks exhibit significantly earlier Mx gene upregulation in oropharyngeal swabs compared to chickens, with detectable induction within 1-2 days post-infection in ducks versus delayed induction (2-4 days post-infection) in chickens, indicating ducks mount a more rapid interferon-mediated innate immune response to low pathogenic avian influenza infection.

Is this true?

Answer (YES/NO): NO